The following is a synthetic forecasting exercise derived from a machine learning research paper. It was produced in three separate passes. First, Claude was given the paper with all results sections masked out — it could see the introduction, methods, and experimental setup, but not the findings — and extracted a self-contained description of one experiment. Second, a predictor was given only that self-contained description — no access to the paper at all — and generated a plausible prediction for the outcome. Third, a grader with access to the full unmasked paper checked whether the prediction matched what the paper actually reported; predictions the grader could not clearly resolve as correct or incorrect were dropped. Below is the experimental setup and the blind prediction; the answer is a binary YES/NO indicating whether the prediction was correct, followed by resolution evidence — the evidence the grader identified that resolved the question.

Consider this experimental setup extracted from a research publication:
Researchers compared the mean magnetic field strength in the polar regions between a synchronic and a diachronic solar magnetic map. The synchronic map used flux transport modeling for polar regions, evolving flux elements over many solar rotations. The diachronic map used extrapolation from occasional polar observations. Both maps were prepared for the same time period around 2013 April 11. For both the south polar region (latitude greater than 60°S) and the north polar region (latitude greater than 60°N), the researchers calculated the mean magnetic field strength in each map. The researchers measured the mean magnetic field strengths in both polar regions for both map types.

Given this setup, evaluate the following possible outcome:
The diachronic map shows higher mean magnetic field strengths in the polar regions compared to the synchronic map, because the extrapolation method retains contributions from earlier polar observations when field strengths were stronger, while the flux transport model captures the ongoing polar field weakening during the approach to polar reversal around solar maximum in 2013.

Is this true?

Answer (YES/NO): NO